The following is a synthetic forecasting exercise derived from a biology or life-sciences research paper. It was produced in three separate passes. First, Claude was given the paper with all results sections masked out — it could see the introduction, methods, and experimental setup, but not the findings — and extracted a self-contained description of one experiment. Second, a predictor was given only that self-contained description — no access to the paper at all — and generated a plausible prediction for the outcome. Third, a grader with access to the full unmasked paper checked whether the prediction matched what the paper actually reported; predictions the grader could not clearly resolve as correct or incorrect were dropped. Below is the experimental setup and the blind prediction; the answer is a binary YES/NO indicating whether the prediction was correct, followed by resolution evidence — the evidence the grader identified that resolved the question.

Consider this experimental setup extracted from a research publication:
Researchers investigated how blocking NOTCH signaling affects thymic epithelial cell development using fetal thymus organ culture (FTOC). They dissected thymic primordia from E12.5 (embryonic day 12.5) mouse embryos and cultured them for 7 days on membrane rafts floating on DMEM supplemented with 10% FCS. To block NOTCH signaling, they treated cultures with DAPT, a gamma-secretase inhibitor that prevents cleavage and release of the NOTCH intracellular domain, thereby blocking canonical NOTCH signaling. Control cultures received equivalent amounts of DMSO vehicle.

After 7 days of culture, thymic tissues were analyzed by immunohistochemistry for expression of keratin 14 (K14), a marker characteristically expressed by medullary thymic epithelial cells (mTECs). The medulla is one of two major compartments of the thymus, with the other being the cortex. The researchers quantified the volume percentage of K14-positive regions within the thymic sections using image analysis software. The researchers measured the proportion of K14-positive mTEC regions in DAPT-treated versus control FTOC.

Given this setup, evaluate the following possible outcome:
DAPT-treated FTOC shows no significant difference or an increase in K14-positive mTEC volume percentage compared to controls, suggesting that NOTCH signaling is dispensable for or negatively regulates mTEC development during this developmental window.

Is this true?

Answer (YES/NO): NO